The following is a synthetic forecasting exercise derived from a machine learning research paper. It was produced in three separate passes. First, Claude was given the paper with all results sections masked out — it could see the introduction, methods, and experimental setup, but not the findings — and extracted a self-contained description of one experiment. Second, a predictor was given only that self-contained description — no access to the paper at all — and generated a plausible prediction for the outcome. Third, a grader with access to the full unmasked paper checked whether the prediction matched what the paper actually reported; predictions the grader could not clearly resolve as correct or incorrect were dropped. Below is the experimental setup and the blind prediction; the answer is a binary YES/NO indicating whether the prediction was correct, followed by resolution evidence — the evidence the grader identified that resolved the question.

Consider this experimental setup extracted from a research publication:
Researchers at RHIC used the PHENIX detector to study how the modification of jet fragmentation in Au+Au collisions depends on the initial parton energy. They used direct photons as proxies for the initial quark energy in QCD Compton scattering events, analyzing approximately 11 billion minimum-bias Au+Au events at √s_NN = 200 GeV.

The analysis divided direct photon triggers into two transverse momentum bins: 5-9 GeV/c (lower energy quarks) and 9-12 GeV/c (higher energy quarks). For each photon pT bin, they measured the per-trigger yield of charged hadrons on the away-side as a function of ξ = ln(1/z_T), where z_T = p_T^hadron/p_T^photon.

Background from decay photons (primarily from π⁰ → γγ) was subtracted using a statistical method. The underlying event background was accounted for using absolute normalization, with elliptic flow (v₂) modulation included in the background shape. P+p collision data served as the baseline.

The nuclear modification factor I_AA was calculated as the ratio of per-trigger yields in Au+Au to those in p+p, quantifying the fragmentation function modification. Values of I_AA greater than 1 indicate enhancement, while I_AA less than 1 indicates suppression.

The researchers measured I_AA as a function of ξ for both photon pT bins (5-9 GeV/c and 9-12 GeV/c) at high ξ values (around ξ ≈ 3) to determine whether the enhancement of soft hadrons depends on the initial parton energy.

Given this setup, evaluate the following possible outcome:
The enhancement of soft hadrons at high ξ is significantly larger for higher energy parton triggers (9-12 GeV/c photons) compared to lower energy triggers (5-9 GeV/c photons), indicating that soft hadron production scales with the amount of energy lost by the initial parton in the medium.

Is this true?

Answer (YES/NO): NO